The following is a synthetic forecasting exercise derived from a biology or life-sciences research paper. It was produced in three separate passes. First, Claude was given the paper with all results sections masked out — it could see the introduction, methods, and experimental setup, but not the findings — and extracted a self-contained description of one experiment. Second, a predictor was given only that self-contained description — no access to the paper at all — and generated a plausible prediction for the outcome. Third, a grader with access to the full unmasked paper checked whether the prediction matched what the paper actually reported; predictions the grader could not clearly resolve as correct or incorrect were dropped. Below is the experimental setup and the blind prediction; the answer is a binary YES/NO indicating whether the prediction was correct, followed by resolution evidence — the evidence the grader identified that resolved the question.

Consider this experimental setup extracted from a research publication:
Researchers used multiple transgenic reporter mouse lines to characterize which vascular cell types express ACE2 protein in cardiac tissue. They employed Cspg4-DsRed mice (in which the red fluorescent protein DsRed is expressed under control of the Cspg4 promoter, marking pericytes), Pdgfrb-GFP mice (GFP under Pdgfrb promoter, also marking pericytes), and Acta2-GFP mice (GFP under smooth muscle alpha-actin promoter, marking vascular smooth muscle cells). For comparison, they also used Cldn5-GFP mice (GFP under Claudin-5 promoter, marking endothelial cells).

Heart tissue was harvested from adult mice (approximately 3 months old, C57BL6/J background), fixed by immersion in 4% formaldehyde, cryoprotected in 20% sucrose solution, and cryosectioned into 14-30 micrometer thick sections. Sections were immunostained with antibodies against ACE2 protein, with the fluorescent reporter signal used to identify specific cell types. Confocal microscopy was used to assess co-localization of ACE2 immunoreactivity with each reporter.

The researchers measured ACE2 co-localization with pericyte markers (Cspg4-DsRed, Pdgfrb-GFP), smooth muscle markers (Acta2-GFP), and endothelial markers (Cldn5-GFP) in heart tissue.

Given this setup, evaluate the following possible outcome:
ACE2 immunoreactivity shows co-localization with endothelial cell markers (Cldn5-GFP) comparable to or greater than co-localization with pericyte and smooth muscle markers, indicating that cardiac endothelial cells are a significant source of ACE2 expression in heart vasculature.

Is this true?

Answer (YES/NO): NO